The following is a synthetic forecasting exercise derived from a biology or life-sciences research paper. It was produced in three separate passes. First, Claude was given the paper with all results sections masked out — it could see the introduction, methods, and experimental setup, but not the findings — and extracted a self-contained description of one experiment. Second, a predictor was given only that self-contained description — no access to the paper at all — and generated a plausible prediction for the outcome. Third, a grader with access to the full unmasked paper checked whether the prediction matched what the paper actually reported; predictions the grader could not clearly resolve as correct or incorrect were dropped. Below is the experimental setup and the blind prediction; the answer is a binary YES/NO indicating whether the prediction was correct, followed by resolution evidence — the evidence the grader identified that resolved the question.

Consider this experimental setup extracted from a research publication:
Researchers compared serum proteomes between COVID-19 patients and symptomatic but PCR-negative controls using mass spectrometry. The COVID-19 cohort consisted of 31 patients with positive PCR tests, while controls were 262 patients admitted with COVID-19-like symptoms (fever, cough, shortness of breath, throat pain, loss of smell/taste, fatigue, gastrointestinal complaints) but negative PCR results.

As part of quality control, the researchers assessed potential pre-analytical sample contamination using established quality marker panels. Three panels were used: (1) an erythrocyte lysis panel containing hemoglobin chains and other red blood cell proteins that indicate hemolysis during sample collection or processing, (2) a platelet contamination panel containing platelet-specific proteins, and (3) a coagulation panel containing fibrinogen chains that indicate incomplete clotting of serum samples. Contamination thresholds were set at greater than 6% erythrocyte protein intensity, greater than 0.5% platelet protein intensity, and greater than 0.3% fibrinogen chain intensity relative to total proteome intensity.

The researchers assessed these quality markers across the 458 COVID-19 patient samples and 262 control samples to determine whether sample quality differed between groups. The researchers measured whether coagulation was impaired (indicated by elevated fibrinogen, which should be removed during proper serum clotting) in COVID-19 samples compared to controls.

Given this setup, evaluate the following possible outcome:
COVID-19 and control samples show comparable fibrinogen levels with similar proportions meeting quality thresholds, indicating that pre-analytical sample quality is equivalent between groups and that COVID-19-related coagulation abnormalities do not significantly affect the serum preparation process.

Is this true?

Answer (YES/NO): NO